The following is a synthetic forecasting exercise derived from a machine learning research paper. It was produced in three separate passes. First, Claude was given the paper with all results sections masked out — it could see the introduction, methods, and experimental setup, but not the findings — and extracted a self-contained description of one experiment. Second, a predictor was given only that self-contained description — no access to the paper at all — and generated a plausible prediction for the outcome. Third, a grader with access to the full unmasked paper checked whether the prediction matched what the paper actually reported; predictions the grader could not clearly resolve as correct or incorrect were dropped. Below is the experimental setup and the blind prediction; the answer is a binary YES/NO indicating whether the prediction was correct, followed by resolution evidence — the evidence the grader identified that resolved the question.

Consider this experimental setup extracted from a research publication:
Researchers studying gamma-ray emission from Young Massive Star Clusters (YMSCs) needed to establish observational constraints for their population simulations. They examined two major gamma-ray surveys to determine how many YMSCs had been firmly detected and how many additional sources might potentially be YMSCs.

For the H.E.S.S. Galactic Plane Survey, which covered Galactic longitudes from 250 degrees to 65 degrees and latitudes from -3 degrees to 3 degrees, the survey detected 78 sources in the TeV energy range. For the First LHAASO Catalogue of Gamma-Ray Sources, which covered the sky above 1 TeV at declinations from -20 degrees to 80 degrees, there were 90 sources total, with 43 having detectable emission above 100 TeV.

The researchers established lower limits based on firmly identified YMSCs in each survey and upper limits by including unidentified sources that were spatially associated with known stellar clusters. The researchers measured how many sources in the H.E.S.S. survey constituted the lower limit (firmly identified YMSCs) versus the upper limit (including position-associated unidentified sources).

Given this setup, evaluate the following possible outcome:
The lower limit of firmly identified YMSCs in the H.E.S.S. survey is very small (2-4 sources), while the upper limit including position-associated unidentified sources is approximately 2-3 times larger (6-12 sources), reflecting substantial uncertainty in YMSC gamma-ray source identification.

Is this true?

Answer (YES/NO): NO